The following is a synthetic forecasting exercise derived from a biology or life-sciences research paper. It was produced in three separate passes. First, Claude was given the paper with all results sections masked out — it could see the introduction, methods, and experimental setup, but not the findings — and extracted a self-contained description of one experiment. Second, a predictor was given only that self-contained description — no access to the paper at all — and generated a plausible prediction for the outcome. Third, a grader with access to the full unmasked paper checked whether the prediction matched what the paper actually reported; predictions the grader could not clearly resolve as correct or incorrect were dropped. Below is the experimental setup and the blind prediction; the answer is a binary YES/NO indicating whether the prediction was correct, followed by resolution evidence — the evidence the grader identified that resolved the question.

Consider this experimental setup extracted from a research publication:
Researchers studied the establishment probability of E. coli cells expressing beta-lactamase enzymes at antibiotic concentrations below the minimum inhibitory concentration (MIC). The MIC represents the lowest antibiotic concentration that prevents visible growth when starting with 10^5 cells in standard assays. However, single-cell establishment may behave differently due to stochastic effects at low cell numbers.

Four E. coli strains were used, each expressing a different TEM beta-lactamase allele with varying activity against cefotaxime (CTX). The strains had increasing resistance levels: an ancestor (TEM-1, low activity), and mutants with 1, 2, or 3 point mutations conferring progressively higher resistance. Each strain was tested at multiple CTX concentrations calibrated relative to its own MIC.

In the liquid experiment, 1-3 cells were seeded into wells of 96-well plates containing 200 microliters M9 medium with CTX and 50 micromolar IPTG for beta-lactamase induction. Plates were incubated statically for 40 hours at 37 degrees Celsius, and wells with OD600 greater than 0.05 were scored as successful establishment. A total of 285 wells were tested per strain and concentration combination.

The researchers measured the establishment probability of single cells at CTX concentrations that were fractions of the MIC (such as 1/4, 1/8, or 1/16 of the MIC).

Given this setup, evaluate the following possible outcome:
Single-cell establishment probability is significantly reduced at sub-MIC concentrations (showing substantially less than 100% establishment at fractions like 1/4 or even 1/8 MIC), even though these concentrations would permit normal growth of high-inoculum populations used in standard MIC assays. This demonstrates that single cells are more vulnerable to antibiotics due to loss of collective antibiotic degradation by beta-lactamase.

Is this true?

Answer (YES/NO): YES